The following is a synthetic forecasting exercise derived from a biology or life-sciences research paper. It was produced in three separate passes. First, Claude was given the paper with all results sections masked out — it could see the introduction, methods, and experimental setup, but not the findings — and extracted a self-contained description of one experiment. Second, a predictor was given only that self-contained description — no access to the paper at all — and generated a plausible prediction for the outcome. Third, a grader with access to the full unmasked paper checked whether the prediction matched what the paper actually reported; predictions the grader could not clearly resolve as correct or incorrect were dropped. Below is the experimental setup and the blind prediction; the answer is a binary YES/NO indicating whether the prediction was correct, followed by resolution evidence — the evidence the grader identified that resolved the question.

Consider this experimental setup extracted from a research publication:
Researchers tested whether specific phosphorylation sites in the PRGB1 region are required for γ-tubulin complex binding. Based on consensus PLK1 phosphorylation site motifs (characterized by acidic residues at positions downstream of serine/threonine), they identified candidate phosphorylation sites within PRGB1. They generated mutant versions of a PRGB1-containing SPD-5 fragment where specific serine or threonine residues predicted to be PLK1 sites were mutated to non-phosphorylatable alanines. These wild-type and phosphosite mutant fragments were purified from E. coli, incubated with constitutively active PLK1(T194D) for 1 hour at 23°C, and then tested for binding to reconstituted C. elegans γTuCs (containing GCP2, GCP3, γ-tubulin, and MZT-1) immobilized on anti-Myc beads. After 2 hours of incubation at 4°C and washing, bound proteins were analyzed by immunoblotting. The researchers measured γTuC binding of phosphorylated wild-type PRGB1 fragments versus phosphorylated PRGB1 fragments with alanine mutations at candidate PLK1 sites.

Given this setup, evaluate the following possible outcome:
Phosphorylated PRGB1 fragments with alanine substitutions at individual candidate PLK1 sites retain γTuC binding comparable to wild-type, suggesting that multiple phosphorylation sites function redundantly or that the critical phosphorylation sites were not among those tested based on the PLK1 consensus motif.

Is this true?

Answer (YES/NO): NO